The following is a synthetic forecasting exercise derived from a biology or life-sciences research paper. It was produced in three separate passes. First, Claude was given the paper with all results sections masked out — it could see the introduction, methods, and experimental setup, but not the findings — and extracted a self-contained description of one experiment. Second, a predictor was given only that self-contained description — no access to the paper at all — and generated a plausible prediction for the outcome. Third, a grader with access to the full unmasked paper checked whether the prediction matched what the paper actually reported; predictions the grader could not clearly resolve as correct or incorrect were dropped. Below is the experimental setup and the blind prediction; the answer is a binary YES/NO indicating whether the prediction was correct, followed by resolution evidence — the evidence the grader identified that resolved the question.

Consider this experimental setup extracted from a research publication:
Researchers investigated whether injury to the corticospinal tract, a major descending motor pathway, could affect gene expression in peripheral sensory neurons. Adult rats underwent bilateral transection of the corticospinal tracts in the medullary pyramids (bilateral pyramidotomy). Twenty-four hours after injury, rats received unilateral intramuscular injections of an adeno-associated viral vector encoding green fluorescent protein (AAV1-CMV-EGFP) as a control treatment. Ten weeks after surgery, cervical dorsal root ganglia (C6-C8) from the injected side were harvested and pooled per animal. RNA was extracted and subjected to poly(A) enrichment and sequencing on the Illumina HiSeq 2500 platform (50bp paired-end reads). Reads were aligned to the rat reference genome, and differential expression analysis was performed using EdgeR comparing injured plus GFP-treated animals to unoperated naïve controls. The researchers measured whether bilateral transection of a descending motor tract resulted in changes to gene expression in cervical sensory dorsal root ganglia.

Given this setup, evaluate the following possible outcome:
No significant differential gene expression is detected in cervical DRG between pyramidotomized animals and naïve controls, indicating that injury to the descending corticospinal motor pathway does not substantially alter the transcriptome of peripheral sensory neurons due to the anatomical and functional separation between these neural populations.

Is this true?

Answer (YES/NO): NO